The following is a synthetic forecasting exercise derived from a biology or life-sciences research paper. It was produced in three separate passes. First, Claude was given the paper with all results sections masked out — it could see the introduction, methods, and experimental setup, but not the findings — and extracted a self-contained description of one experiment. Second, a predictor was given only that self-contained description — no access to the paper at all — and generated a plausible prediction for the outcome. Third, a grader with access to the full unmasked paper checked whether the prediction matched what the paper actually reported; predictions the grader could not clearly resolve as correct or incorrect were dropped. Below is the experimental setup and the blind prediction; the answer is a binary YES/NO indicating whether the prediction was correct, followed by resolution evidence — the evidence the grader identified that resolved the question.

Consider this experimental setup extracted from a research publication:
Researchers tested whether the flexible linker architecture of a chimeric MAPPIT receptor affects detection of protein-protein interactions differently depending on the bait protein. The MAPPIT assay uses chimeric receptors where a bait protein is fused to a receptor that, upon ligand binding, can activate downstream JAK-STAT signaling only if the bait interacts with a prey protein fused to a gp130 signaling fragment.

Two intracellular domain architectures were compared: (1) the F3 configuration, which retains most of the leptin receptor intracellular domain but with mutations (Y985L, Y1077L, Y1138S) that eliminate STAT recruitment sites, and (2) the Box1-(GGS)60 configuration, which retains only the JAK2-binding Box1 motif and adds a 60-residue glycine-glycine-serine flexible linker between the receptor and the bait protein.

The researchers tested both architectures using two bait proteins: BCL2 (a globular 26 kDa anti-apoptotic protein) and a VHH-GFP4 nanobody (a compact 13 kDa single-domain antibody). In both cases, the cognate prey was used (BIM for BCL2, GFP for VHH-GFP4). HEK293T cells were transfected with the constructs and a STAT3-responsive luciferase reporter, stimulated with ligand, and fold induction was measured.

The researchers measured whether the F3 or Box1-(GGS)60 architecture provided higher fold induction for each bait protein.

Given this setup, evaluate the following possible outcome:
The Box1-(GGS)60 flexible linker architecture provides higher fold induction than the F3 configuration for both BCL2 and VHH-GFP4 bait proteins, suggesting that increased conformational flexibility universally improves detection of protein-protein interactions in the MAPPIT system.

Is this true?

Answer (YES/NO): YES